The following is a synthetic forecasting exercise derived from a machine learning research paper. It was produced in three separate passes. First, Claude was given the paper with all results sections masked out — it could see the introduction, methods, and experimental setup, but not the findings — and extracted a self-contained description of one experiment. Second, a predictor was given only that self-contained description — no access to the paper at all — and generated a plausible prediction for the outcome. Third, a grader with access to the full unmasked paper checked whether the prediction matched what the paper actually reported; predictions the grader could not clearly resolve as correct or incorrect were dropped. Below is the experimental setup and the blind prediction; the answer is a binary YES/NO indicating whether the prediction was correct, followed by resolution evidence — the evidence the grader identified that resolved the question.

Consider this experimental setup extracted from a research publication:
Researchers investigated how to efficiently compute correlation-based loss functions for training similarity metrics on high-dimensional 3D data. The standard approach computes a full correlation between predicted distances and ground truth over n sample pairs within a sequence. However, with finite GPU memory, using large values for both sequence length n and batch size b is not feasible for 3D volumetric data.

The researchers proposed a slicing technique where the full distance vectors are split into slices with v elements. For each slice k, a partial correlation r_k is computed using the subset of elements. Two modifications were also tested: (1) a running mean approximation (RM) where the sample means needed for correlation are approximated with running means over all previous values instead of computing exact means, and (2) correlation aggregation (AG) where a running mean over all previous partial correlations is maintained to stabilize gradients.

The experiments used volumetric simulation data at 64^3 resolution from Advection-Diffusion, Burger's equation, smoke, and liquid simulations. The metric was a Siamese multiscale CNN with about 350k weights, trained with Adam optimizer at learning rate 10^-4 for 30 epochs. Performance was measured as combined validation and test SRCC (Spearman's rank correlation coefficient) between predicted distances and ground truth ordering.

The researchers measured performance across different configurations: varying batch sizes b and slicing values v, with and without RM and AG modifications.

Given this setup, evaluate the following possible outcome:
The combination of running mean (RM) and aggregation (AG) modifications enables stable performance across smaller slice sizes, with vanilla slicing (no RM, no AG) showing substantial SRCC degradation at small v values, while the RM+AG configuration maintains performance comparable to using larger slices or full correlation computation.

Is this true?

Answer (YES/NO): NO